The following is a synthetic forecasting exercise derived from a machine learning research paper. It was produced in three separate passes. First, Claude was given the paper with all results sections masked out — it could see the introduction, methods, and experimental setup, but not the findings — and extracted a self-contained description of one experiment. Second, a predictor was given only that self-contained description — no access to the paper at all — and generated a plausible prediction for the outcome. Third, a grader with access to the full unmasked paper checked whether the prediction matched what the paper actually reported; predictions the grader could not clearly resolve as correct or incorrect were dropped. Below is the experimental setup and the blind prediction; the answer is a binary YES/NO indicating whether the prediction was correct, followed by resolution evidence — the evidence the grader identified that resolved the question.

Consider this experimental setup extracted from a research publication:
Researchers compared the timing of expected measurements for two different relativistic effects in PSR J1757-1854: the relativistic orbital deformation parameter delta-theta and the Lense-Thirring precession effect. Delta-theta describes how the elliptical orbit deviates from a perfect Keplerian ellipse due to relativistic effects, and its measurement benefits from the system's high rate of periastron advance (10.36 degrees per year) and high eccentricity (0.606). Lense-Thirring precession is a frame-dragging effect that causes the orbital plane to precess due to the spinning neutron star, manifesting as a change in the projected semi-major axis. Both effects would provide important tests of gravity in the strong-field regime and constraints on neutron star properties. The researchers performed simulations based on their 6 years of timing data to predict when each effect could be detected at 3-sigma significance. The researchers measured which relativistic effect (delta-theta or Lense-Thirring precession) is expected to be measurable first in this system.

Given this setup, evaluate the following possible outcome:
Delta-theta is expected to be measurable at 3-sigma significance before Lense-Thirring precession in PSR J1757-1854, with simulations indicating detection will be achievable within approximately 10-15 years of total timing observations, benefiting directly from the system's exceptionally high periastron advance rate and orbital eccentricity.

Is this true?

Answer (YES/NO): YES